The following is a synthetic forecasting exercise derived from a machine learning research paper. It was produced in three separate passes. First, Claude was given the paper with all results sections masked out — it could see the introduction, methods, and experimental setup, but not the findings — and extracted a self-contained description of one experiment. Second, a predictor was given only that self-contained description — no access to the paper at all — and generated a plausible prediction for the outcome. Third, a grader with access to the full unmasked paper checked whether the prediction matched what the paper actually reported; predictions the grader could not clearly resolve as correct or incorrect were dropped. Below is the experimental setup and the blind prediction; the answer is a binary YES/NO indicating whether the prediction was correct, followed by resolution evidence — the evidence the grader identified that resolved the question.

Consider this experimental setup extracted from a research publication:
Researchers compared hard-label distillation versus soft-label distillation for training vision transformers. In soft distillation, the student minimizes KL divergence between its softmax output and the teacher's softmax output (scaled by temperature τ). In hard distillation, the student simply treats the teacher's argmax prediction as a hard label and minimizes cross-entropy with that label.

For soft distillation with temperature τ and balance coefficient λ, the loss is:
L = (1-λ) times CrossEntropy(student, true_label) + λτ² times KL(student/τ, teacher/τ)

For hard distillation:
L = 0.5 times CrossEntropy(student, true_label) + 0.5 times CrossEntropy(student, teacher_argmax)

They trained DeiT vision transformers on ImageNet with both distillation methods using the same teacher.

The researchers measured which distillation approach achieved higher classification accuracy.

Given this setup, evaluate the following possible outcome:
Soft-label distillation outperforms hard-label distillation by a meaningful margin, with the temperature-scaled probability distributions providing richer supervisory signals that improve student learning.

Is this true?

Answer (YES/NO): NO